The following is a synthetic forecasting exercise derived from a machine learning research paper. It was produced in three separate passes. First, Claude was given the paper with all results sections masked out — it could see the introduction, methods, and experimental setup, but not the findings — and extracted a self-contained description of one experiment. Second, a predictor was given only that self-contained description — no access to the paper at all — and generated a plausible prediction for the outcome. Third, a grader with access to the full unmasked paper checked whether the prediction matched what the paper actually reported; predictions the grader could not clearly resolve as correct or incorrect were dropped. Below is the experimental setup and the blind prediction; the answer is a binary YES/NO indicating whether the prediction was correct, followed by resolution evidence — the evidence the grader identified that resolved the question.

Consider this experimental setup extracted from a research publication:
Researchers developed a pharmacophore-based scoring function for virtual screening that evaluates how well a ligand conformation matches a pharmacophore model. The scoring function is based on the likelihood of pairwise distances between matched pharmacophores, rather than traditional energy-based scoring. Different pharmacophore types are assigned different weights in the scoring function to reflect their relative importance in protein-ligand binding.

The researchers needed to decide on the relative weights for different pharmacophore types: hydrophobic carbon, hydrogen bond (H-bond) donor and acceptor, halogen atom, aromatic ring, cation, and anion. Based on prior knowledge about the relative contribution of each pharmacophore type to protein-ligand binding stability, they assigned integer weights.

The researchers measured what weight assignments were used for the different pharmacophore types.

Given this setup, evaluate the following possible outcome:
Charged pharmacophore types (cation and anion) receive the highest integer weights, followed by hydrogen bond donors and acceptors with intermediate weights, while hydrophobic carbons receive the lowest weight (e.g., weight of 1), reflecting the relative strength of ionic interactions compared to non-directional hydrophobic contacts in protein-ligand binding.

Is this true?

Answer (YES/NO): YES